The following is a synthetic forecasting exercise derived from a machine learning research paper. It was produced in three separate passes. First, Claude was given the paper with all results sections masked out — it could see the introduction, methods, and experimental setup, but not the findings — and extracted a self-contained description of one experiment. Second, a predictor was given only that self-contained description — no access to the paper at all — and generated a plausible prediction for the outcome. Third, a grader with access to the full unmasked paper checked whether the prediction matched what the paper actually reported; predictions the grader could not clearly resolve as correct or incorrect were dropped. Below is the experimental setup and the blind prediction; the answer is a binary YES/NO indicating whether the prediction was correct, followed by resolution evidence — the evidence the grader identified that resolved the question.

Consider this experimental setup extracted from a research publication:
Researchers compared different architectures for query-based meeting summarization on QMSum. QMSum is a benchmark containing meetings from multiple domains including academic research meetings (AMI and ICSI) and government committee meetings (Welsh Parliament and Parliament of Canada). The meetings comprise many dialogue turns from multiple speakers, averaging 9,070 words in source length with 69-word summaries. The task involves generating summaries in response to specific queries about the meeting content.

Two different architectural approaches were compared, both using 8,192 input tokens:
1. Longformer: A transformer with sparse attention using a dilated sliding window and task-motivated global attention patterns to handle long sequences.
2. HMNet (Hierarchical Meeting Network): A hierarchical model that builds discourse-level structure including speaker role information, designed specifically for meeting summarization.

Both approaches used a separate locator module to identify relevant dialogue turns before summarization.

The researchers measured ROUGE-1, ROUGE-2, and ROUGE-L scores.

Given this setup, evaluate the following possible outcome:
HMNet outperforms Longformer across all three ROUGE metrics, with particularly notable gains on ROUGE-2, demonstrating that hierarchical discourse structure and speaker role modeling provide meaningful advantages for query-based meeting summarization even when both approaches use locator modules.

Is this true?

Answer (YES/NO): NO